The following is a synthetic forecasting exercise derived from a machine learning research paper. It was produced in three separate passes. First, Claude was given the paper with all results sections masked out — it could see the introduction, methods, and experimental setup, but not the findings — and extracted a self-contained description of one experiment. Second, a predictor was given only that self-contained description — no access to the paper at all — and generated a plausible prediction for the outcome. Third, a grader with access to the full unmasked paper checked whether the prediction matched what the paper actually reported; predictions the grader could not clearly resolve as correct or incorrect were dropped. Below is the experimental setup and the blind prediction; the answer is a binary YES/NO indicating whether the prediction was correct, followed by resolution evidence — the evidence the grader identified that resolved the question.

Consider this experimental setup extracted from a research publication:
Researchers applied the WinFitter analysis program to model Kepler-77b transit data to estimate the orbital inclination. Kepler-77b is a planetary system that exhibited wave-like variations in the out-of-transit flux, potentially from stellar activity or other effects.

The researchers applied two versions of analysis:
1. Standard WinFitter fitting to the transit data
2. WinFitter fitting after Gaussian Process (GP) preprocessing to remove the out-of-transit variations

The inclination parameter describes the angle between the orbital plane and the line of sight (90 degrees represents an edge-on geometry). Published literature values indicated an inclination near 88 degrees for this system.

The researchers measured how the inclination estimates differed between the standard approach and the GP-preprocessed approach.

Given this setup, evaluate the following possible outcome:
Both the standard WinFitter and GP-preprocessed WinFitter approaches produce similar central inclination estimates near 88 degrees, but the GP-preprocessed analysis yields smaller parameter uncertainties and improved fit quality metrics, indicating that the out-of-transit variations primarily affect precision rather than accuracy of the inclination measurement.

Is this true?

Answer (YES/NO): NO